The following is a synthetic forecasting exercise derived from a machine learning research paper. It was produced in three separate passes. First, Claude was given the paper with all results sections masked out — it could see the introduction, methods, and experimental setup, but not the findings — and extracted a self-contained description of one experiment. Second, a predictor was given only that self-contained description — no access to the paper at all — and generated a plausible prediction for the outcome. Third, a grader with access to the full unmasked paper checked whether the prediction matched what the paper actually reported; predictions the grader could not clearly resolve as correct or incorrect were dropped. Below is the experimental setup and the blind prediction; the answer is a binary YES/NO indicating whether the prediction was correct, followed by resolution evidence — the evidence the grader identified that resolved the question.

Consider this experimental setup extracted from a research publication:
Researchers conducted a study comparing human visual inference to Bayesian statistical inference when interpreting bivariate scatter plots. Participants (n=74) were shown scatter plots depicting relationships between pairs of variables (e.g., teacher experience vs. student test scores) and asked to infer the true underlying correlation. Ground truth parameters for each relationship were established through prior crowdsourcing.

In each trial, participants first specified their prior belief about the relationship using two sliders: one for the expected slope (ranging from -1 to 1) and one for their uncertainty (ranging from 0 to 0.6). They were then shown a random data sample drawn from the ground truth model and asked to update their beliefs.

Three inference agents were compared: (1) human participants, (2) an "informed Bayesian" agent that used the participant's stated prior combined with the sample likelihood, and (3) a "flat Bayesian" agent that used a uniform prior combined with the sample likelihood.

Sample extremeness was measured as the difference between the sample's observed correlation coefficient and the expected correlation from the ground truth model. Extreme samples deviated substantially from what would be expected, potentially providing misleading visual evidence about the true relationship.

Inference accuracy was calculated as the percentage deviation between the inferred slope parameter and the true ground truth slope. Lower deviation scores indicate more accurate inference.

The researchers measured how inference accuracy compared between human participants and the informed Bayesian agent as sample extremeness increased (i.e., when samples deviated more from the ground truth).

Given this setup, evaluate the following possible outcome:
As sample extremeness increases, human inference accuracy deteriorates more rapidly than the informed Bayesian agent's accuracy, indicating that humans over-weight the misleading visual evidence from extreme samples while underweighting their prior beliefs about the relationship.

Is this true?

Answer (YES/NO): NO